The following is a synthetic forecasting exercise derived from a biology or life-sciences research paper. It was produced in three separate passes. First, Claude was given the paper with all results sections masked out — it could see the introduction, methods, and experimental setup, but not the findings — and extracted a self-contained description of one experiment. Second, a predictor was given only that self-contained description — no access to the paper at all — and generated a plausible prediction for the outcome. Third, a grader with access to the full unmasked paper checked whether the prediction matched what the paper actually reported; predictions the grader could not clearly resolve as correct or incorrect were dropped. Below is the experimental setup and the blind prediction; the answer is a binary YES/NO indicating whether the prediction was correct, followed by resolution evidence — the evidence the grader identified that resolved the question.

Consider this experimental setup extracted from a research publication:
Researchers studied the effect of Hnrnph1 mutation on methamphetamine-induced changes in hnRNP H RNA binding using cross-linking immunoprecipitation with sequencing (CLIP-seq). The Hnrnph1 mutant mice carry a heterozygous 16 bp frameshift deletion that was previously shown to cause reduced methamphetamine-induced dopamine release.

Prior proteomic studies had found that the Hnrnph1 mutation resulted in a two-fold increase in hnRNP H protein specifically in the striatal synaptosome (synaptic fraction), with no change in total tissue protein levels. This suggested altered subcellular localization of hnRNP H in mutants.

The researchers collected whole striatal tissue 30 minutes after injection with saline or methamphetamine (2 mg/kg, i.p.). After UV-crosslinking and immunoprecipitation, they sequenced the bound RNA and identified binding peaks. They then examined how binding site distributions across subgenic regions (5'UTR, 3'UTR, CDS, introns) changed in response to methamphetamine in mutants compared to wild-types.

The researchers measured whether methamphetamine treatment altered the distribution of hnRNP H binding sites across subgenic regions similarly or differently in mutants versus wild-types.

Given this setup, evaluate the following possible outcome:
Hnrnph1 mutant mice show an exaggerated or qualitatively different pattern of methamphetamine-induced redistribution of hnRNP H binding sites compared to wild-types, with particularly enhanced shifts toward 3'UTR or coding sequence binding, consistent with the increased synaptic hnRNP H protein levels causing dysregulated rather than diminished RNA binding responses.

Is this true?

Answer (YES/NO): NO